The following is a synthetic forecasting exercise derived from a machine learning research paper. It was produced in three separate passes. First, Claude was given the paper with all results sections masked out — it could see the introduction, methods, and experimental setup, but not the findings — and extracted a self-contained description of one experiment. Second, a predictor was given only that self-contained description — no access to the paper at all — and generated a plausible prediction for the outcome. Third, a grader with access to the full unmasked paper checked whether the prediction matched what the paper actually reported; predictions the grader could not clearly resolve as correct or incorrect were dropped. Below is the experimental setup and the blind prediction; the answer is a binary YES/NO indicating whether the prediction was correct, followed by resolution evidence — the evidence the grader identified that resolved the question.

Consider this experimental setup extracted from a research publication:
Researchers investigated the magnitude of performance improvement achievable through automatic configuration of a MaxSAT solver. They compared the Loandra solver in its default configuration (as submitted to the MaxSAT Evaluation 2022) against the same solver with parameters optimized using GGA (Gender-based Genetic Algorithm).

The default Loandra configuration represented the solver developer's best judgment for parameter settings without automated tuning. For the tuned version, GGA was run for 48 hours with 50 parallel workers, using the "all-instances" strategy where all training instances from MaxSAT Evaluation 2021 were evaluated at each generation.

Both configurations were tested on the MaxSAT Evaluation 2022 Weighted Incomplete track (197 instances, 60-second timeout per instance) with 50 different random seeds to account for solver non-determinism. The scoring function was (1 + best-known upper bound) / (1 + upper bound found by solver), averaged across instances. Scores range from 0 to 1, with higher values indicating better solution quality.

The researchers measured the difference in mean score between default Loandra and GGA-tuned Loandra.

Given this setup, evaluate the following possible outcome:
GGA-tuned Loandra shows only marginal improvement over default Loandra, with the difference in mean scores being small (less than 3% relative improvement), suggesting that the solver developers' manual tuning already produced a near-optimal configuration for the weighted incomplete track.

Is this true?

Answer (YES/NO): NO